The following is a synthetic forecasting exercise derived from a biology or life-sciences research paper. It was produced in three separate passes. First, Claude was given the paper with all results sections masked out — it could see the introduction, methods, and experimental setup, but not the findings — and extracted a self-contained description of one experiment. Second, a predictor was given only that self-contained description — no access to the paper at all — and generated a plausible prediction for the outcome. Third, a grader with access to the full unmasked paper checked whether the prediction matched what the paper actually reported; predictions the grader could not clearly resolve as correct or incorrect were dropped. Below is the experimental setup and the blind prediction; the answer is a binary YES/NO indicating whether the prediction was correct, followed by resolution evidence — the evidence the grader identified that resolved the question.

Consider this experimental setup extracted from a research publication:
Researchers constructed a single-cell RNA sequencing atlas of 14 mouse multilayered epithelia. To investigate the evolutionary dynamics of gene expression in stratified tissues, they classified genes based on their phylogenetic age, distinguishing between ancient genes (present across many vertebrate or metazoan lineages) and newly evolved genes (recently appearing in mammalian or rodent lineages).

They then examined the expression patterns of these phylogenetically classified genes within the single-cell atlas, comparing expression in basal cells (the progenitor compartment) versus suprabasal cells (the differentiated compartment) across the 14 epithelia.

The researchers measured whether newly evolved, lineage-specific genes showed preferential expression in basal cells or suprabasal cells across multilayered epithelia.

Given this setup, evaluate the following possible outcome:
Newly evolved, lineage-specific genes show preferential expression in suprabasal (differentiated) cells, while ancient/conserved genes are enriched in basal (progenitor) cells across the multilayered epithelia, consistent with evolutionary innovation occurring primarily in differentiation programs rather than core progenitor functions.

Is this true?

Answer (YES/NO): YES